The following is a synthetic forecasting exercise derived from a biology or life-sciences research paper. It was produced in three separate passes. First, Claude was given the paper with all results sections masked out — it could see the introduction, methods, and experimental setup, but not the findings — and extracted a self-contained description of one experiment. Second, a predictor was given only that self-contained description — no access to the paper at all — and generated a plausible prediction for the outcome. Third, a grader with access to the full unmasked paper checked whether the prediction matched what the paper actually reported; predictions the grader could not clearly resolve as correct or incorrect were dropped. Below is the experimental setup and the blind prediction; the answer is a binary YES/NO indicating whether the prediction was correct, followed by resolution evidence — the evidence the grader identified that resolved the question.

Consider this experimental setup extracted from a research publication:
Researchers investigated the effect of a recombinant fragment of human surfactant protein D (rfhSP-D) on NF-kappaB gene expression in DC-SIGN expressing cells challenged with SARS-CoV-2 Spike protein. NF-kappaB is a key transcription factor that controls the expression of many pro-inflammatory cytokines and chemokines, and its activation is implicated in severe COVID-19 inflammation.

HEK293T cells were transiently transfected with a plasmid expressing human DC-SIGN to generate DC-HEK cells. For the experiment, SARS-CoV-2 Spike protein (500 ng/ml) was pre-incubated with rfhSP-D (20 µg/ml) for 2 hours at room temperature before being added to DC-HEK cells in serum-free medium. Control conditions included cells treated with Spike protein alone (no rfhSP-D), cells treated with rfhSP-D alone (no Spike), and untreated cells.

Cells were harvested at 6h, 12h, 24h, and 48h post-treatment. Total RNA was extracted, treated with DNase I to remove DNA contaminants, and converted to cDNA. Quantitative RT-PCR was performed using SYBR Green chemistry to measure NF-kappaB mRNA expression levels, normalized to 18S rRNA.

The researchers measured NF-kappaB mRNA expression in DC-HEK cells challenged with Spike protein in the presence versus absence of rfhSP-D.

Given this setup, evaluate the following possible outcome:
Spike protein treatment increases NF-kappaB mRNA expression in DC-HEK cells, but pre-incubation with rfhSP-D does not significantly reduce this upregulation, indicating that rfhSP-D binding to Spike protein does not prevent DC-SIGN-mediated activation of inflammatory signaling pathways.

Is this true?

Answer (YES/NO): NO